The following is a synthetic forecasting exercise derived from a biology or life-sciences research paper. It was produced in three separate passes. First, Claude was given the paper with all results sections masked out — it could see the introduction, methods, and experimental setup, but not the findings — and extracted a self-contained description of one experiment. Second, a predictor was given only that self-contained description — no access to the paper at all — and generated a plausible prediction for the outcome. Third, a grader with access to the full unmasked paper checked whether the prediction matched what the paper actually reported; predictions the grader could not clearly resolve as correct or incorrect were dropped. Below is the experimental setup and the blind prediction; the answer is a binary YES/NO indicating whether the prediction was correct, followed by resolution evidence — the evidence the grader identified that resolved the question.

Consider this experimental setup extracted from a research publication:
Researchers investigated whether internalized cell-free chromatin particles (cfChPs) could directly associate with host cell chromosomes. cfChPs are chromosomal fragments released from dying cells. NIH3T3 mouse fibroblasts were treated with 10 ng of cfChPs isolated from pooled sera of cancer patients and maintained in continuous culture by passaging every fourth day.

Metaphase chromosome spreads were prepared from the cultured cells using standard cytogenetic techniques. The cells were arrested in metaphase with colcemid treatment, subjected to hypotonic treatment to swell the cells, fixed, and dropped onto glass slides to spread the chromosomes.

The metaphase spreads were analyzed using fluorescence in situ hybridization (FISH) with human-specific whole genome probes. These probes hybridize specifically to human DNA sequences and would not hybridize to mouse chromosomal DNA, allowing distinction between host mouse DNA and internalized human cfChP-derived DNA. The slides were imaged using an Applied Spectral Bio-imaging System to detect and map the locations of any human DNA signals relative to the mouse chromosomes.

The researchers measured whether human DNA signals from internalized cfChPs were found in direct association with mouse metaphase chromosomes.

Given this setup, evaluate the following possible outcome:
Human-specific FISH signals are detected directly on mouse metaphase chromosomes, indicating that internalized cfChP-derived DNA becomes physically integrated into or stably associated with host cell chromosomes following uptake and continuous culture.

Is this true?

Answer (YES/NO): YES